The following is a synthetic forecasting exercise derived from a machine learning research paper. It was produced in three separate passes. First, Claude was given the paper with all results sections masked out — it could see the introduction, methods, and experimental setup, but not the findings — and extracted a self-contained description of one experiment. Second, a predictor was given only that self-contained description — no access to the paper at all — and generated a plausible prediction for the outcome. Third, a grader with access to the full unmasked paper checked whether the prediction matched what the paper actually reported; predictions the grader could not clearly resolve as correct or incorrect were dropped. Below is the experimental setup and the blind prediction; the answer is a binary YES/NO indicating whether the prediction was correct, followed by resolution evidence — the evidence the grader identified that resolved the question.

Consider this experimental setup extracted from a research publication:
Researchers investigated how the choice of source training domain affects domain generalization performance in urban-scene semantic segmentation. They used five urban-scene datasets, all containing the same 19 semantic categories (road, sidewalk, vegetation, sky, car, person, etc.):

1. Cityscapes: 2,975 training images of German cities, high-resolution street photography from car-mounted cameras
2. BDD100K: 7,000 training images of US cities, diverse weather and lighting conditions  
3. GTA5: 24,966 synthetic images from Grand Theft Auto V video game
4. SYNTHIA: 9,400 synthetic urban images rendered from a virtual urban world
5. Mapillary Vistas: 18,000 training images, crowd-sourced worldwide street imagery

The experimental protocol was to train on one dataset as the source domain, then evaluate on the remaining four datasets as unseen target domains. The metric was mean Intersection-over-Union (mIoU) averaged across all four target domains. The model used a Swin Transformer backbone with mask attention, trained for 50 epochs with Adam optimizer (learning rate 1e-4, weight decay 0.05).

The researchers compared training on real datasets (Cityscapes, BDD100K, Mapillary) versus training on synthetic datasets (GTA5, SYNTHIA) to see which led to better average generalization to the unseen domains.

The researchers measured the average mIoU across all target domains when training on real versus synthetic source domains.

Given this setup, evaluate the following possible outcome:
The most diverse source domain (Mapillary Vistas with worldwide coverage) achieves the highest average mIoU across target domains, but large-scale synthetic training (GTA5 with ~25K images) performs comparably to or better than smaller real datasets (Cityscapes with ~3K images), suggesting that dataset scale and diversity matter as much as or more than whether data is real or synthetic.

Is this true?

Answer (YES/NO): NO